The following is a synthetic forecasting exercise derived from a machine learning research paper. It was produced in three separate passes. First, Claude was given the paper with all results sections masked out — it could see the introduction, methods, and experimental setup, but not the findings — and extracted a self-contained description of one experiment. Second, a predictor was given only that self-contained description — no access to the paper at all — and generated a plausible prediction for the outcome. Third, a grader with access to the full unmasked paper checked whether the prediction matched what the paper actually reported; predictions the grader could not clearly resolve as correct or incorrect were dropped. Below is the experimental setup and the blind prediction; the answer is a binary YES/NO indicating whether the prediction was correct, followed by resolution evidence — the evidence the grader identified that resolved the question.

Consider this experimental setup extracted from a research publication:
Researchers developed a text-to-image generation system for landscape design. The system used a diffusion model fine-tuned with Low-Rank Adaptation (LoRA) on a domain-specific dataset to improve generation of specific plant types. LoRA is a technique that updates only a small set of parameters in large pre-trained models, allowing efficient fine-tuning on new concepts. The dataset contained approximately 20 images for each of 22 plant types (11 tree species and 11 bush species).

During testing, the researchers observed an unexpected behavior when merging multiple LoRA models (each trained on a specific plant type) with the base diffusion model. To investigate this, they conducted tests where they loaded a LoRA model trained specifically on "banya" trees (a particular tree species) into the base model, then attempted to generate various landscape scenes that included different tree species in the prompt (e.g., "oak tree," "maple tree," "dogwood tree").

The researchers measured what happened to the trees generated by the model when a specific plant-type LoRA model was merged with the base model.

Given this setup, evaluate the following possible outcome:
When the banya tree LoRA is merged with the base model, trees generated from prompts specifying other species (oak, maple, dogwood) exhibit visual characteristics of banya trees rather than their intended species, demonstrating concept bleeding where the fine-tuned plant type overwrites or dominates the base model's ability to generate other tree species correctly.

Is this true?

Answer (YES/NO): YES